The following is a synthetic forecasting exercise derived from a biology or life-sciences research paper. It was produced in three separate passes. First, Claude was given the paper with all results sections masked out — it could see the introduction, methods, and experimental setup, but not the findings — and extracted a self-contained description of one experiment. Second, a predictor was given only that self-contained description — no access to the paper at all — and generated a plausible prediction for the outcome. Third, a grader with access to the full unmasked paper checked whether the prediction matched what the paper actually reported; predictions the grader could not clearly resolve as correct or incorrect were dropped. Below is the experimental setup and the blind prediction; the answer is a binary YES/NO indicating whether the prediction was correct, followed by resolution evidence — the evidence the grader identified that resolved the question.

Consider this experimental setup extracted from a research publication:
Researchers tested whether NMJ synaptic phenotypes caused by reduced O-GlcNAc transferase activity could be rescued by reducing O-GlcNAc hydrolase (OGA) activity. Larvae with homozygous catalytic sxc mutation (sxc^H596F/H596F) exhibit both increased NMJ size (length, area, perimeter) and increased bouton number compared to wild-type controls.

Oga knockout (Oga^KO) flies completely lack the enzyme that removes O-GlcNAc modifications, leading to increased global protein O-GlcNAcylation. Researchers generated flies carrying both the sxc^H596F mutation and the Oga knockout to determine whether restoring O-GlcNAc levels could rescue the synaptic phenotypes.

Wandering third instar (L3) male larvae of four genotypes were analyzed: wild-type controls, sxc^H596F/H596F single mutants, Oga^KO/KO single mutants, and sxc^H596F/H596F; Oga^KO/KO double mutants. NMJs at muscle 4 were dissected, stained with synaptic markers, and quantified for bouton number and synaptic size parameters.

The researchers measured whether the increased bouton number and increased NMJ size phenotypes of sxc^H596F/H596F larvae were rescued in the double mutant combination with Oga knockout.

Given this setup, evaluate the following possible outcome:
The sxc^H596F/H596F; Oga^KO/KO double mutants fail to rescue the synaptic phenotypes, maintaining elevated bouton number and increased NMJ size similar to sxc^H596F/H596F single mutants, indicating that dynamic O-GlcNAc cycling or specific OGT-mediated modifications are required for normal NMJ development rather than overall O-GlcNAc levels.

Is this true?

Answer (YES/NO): NO